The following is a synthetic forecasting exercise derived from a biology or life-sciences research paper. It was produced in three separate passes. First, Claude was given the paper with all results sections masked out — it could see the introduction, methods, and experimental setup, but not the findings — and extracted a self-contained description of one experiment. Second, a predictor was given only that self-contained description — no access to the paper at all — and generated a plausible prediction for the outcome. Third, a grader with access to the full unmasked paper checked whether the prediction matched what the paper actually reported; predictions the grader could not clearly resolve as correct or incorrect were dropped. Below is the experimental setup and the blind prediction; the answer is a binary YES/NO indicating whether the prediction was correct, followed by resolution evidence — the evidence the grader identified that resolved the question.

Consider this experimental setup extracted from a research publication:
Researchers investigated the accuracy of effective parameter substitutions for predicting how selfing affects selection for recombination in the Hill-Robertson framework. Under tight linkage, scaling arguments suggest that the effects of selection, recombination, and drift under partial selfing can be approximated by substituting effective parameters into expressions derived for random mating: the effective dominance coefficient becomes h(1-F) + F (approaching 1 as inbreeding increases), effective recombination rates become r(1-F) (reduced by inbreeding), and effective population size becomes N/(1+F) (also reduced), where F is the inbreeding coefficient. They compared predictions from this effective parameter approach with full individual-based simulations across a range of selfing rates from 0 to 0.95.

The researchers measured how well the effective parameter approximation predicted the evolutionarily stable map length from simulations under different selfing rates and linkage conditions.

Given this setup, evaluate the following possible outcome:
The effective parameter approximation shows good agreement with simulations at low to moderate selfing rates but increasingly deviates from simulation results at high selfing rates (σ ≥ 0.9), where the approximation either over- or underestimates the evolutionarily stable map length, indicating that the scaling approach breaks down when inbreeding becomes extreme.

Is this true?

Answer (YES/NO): YES